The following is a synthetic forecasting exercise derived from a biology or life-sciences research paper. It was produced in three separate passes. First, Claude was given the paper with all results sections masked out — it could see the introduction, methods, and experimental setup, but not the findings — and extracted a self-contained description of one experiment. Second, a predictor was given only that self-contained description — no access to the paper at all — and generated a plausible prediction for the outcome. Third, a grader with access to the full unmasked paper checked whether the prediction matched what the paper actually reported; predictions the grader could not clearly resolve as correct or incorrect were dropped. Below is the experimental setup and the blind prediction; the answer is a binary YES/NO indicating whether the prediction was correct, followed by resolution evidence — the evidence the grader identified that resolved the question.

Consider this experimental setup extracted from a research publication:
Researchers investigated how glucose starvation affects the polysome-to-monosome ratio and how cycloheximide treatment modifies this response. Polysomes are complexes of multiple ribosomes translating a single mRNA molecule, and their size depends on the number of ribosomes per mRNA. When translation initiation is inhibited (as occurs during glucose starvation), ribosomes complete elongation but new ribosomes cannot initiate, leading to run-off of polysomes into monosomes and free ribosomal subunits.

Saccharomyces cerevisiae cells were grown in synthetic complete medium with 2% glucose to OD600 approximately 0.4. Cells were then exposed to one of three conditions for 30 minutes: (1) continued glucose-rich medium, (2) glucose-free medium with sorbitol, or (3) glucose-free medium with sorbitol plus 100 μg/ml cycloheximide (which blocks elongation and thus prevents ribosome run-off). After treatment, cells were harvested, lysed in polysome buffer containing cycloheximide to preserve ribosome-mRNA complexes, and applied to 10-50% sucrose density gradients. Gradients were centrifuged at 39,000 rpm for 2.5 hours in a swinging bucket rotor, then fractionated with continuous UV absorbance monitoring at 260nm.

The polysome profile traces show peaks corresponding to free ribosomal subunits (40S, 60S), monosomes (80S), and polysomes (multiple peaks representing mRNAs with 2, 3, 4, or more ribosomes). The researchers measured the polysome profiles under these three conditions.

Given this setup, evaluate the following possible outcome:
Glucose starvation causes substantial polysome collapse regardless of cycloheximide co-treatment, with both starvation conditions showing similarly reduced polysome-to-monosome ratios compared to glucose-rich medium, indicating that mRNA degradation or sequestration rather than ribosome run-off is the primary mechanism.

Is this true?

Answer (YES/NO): NO